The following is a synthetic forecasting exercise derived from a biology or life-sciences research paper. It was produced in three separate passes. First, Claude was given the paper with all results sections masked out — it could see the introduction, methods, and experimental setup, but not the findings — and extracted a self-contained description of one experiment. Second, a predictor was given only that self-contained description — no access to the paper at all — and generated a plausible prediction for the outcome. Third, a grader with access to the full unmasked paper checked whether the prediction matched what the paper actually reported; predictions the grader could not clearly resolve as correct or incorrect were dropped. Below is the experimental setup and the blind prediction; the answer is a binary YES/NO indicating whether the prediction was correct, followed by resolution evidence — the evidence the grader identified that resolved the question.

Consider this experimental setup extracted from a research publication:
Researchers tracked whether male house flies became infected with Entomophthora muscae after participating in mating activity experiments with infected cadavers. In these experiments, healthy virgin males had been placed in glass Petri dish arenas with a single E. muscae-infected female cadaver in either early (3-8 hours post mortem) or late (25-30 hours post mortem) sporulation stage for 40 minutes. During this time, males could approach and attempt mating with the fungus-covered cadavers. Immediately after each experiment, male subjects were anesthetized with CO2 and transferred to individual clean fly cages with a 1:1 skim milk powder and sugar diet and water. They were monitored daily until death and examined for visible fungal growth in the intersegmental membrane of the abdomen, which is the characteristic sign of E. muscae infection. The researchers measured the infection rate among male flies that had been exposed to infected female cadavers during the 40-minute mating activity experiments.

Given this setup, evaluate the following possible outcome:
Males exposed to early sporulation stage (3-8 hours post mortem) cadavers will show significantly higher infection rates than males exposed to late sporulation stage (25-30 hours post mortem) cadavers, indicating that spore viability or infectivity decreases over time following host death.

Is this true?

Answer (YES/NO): NO